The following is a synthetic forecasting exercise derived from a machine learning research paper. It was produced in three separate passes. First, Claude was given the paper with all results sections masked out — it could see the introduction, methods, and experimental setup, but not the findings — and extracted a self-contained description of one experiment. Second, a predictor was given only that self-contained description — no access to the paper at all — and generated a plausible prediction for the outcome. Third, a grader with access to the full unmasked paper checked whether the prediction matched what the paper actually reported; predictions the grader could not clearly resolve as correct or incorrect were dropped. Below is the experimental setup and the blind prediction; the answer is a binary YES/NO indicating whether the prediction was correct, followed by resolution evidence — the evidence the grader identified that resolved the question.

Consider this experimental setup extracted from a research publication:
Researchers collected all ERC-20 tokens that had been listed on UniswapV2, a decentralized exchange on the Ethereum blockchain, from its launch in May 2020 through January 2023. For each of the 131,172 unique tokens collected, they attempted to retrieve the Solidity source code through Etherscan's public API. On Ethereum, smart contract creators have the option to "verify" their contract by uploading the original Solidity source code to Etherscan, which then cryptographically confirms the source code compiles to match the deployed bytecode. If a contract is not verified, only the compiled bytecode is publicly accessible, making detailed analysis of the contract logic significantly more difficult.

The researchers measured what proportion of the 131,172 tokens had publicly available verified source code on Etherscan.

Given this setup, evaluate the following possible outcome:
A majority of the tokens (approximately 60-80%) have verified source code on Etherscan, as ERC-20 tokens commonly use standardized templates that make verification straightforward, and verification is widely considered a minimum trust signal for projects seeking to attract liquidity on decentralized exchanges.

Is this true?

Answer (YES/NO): YES